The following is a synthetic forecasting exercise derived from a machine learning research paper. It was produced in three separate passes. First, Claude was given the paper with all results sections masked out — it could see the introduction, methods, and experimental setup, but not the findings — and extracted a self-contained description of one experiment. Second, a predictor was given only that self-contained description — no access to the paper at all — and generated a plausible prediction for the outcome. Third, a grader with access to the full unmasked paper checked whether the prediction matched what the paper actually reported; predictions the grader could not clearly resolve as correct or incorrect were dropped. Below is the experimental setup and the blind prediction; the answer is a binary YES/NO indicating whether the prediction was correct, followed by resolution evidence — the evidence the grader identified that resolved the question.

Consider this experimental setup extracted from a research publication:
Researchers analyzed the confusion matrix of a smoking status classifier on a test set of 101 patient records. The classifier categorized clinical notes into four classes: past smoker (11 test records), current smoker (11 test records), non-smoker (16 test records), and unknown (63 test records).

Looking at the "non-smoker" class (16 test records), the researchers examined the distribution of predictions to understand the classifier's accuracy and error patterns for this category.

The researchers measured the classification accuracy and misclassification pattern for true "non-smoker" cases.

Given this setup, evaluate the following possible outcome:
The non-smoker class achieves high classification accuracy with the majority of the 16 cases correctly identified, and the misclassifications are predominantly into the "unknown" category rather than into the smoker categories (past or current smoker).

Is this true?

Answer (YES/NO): NO